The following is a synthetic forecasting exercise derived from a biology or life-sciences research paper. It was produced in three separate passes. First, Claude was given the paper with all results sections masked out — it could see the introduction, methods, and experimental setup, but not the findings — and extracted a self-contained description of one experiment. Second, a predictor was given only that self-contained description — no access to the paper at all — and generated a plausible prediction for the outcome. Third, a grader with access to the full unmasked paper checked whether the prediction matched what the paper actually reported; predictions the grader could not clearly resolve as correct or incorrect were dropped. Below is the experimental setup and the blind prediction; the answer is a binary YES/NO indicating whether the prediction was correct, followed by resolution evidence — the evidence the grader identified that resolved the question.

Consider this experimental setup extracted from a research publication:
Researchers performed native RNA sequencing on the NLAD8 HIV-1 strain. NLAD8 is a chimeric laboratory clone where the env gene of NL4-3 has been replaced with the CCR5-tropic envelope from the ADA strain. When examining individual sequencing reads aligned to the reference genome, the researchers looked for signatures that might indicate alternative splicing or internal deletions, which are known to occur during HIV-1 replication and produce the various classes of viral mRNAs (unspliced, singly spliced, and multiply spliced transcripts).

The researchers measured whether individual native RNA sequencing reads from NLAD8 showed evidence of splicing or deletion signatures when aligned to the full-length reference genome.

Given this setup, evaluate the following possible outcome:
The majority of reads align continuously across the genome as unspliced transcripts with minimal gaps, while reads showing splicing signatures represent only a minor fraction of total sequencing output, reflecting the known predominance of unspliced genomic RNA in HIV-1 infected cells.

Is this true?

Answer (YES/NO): NO